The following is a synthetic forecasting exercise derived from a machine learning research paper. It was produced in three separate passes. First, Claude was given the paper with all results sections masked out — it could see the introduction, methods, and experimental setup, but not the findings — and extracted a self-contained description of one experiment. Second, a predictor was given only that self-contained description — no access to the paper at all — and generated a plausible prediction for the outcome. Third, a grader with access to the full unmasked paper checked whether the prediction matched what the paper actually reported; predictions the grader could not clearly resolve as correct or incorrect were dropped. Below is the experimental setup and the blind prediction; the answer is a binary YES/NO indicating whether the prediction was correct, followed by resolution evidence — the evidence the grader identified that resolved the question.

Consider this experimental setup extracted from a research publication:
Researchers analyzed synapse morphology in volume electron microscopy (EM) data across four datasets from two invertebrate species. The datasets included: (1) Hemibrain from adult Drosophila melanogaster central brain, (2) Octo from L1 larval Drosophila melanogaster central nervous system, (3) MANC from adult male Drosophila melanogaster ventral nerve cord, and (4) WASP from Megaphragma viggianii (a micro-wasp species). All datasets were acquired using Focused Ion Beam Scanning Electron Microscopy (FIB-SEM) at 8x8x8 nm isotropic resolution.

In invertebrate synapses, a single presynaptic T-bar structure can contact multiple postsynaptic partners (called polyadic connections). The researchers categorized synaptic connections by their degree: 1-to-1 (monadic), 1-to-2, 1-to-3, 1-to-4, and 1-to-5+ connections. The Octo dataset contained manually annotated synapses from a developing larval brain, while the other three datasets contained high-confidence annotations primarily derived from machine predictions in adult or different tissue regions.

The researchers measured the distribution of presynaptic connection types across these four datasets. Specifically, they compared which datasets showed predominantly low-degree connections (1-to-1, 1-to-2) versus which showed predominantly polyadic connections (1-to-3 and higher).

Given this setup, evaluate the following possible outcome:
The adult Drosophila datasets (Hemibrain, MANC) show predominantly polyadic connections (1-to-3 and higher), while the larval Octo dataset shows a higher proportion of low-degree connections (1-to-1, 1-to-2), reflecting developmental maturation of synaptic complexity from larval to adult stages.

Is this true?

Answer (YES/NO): YES